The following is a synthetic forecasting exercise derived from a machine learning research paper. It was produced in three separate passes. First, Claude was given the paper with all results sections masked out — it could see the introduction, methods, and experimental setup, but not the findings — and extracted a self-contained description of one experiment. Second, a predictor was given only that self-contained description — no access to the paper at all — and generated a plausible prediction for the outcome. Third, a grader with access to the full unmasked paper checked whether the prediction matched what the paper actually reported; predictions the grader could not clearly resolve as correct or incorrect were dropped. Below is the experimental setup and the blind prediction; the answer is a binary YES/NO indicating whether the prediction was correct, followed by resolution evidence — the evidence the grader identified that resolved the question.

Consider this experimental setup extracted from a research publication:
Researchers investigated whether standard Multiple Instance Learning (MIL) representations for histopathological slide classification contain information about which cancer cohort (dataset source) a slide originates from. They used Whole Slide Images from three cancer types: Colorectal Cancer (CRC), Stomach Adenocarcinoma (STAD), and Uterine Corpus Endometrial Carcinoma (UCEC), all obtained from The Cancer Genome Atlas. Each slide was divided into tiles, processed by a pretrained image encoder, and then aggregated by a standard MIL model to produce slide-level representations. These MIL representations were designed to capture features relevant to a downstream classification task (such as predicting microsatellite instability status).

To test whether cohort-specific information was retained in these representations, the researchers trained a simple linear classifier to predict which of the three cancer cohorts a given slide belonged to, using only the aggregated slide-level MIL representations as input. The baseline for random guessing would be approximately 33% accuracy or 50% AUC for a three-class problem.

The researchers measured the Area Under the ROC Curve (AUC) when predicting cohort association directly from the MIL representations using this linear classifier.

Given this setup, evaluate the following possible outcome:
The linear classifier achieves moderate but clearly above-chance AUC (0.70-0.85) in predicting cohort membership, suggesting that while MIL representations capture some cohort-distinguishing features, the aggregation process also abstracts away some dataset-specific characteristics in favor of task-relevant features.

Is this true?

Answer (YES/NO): NO